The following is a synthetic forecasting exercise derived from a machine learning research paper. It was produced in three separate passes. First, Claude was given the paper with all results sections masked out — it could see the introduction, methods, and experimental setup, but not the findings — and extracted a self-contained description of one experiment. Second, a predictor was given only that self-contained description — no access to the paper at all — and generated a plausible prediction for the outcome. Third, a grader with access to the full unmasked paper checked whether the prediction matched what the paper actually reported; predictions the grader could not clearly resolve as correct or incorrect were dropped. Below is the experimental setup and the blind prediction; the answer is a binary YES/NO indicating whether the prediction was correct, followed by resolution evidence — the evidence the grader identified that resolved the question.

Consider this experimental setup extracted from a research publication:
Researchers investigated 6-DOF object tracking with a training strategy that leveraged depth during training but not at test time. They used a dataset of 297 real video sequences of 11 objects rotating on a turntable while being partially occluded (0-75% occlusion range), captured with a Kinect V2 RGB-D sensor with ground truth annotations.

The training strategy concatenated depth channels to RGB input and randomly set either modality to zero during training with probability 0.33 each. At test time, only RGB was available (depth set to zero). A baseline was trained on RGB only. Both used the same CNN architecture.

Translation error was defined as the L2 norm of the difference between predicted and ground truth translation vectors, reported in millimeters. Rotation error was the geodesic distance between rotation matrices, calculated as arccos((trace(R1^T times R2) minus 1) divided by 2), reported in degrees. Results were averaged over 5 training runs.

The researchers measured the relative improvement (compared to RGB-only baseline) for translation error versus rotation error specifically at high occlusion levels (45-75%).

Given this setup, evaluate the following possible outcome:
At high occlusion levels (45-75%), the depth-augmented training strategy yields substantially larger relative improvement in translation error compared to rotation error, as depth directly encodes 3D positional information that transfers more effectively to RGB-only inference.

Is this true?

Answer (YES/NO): YES